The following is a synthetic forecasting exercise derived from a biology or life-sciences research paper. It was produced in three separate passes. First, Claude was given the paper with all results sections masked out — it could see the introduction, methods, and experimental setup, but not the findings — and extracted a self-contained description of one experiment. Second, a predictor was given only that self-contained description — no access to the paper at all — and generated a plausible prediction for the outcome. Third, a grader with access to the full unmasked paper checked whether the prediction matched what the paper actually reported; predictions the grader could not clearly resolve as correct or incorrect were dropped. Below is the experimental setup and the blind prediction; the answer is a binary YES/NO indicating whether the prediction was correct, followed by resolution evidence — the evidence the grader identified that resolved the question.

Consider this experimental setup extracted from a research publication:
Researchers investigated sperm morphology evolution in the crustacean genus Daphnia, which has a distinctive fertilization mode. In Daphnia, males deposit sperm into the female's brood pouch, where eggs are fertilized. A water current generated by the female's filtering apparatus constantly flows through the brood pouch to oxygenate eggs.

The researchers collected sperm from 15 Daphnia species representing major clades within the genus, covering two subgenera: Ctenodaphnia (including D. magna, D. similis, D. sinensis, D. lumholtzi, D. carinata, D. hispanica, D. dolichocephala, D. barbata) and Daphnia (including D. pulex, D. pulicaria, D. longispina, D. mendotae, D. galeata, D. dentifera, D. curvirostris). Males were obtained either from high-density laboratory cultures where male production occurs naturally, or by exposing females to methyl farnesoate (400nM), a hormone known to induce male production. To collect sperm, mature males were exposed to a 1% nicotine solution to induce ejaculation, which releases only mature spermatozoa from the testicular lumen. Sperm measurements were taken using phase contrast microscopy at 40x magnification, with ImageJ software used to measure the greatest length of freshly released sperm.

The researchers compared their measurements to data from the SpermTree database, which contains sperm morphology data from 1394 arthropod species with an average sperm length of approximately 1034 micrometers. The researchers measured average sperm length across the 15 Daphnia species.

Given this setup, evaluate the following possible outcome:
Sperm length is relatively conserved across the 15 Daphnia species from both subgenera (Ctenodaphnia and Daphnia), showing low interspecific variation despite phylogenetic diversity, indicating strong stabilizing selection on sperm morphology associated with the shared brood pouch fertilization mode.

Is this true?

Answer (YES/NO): NO